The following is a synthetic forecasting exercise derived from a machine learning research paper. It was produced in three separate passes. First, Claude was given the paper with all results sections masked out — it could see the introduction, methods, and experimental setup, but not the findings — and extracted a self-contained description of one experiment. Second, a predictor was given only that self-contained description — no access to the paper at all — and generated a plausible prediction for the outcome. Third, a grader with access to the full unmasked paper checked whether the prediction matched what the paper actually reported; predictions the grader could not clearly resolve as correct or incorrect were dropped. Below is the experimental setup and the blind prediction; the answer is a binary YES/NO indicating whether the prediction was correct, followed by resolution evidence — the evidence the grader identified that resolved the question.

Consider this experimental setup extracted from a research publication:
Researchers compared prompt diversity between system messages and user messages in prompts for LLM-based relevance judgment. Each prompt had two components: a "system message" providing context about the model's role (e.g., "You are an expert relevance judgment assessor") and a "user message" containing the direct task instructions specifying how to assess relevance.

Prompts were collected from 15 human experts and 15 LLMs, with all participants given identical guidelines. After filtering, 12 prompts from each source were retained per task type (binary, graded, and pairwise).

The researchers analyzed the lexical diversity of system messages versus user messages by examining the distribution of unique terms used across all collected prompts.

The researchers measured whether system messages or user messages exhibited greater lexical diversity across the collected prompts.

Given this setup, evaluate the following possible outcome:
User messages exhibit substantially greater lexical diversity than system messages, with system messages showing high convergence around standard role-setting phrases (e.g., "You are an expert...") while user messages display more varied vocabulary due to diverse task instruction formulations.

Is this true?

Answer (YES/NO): NO